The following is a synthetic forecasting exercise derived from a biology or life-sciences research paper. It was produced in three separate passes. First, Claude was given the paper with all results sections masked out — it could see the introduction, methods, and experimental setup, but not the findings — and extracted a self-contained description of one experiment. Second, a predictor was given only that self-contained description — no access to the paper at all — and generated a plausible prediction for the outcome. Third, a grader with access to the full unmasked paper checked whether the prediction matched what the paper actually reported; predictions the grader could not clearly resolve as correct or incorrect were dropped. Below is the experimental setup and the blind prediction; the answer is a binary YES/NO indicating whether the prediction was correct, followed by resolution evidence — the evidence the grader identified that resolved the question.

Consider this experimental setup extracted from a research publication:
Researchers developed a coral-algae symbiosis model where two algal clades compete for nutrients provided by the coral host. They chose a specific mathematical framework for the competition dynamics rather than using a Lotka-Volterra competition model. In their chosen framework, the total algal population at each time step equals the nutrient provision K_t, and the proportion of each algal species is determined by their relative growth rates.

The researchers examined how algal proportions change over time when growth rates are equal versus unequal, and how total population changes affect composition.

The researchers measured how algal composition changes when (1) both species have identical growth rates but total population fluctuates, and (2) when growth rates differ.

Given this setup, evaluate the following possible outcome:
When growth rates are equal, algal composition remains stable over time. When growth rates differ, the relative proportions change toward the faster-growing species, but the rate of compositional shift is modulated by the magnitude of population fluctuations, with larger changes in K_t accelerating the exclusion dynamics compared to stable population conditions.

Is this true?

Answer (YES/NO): NO